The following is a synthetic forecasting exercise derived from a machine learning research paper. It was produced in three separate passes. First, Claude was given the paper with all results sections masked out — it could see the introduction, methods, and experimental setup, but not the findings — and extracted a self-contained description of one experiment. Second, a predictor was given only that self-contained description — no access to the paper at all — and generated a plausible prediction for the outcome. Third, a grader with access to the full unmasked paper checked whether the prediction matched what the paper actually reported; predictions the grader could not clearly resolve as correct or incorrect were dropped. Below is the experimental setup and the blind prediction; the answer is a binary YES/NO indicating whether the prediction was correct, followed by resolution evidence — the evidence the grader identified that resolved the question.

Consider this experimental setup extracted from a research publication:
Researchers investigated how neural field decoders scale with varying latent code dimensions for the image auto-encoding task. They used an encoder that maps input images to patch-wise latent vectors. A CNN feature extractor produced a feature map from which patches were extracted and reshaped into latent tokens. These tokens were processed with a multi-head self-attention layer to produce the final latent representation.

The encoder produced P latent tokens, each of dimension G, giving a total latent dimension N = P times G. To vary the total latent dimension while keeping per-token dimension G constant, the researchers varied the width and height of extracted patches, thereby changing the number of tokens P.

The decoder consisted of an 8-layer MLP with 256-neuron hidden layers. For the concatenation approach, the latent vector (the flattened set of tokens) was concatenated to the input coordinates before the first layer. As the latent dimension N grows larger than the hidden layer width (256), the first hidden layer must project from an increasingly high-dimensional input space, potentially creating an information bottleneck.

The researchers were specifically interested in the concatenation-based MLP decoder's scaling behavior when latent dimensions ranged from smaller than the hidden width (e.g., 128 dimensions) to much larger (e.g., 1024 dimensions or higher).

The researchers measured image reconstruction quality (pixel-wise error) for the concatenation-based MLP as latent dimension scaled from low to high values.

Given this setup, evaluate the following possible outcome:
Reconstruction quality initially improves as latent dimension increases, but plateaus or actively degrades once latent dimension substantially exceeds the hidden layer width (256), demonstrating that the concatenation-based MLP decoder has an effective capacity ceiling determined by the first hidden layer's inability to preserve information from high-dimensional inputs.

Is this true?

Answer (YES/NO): NO